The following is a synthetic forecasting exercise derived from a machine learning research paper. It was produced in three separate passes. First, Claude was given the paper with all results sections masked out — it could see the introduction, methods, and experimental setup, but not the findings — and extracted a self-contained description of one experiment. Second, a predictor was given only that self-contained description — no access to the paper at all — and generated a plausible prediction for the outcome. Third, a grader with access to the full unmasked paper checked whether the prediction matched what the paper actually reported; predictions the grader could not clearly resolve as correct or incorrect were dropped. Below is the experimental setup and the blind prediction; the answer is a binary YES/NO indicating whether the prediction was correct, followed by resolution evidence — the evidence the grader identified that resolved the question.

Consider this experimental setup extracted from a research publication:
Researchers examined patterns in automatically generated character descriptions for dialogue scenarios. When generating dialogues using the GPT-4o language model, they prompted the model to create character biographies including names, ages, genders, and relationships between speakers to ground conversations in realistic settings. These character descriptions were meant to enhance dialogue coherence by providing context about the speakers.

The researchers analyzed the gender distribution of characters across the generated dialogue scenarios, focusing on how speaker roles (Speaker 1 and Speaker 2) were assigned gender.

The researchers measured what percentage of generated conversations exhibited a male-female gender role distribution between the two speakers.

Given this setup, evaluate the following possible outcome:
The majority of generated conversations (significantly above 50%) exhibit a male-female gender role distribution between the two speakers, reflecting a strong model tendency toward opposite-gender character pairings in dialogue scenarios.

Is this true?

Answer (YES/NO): YES